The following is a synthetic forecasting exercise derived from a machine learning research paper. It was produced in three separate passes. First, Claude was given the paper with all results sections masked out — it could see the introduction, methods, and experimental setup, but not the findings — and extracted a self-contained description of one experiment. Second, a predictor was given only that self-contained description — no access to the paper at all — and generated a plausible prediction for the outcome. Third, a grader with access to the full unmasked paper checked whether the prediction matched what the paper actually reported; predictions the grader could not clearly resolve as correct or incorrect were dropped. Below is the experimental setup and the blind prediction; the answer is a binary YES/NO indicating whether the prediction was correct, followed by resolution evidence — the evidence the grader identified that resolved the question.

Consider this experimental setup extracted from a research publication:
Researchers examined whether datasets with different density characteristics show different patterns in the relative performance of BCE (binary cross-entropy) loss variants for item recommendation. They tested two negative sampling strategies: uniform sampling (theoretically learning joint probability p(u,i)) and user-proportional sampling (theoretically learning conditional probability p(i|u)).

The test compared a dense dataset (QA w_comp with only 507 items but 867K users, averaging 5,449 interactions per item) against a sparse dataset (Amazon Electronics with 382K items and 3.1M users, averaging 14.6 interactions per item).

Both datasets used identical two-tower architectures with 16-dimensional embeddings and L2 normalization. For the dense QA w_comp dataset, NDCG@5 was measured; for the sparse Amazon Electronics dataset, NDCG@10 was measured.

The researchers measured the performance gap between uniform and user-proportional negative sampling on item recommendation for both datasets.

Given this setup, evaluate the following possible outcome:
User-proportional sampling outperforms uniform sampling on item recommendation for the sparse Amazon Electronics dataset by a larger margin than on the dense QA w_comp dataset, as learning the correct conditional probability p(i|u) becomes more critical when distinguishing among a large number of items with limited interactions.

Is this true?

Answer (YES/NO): NO